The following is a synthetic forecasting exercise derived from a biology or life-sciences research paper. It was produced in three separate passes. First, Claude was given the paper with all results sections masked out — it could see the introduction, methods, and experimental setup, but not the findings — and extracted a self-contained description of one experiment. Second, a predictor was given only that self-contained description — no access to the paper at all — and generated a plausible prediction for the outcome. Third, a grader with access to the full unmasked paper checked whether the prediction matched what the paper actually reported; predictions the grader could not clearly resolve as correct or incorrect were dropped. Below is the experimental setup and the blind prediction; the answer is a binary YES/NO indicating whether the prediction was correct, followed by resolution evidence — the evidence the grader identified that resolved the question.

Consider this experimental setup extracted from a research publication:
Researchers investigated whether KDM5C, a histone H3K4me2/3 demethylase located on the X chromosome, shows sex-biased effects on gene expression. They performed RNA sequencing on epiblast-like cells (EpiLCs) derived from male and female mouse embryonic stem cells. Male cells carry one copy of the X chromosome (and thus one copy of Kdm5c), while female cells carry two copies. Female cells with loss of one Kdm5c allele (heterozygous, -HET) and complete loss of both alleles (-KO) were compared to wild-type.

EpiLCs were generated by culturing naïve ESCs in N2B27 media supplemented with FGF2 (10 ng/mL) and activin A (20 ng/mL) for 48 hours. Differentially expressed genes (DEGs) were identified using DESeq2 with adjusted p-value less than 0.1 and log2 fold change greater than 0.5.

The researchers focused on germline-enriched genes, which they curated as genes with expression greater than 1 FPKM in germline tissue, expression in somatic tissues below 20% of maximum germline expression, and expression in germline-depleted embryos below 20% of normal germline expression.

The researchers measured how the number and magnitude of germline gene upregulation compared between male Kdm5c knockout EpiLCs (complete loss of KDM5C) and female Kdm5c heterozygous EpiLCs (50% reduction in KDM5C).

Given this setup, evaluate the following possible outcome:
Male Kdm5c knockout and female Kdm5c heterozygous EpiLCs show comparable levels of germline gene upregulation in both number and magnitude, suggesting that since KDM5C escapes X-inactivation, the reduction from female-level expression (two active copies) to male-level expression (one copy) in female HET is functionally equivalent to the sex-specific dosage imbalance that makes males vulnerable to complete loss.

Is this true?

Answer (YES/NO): NO